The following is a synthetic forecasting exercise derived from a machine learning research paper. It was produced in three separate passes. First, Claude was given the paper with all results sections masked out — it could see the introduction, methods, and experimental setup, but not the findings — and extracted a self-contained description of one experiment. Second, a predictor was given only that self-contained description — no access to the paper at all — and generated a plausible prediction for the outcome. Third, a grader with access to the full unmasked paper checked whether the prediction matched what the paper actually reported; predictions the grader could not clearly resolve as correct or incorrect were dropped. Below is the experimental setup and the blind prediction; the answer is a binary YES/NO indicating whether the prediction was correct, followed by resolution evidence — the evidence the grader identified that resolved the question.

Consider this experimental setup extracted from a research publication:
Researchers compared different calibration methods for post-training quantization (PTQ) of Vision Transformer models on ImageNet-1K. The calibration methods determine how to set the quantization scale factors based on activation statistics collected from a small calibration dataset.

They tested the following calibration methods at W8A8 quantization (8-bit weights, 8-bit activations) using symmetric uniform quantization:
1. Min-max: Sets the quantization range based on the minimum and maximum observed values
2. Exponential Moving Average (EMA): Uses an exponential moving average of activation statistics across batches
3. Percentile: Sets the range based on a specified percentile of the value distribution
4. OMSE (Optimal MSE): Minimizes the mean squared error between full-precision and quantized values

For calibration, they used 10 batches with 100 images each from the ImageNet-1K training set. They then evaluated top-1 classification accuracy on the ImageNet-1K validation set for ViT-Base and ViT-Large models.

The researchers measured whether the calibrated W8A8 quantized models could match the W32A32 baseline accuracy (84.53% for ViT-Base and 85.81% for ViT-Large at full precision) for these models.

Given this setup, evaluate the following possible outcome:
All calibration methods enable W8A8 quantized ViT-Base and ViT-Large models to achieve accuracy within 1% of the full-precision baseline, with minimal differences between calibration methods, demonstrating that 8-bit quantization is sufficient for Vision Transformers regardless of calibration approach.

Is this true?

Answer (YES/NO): NO